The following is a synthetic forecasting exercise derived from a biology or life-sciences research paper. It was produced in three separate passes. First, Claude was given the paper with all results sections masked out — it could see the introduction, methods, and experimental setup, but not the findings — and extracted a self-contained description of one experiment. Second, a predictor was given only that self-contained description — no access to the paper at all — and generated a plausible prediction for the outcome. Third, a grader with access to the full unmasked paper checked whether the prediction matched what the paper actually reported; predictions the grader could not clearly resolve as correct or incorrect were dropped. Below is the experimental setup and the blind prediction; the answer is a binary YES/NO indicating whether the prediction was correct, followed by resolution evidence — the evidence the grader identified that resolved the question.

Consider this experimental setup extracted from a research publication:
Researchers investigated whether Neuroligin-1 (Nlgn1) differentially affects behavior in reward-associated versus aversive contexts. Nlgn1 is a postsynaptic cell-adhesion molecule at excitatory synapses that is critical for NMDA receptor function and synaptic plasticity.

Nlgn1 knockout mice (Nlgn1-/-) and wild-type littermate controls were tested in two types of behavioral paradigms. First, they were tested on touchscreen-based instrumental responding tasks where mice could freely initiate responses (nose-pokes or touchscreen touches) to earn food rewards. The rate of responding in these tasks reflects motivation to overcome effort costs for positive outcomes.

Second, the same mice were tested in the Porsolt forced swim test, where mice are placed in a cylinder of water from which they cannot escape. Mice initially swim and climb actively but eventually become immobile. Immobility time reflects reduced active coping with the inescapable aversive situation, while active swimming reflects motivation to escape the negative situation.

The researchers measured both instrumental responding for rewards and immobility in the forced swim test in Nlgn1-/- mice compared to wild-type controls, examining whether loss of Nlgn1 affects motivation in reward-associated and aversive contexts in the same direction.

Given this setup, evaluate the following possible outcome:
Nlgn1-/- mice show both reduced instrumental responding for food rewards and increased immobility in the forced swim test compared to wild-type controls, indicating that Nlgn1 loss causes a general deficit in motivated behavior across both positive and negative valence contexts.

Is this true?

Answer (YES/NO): NO